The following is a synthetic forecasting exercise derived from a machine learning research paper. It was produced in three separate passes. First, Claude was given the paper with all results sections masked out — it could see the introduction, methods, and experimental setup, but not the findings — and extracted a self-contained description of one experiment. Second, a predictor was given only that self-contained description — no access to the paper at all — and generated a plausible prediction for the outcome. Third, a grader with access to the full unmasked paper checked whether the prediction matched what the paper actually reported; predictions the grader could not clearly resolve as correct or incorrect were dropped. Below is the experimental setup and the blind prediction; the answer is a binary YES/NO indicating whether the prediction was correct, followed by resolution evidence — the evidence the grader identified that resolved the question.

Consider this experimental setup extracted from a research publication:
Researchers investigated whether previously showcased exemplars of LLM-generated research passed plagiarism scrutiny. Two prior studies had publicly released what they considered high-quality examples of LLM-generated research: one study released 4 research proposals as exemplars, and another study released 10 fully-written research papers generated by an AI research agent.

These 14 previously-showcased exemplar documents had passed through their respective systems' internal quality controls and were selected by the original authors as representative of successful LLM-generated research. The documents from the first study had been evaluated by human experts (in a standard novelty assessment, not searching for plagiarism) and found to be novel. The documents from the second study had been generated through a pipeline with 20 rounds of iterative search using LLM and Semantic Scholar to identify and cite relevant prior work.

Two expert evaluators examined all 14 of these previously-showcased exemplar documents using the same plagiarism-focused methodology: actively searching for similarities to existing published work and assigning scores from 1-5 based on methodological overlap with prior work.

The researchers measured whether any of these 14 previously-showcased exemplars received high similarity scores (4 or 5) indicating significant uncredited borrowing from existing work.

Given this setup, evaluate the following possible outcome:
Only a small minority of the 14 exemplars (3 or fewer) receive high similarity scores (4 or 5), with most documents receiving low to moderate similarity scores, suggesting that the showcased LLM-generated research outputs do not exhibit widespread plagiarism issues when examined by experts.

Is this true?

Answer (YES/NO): NO